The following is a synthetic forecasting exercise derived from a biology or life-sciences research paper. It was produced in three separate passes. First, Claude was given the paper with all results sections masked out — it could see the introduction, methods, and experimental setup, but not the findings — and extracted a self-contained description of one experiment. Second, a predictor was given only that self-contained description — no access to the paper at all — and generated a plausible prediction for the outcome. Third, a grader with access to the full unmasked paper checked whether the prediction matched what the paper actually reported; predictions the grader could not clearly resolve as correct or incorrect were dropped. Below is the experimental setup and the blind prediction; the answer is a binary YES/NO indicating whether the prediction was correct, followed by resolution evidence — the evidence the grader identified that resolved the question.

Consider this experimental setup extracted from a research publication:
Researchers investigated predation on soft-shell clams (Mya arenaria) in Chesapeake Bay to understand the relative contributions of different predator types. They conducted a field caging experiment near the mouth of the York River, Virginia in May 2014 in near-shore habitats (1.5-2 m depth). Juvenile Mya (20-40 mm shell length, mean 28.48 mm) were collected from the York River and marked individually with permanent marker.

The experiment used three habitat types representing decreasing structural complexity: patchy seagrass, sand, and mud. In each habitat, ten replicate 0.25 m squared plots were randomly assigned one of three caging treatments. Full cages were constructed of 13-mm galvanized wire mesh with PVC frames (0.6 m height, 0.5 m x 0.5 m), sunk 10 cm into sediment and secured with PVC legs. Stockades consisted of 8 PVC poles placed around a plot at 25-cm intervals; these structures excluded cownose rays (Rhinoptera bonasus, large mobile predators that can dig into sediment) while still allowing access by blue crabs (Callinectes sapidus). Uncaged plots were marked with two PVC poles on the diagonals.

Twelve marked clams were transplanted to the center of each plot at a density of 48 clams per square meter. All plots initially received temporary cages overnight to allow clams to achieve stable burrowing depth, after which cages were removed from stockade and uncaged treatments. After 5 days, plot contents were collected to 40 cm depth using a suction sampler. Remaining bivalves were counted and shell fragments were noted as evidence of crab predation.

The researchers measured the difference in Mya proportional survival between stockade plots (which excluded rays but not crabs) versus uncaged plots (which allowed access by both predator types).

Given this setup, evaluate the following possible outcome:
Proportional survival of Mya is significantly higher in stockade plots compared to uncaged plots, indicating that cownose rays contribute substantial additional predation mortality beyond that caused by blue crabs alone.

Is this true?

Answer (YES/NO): NO